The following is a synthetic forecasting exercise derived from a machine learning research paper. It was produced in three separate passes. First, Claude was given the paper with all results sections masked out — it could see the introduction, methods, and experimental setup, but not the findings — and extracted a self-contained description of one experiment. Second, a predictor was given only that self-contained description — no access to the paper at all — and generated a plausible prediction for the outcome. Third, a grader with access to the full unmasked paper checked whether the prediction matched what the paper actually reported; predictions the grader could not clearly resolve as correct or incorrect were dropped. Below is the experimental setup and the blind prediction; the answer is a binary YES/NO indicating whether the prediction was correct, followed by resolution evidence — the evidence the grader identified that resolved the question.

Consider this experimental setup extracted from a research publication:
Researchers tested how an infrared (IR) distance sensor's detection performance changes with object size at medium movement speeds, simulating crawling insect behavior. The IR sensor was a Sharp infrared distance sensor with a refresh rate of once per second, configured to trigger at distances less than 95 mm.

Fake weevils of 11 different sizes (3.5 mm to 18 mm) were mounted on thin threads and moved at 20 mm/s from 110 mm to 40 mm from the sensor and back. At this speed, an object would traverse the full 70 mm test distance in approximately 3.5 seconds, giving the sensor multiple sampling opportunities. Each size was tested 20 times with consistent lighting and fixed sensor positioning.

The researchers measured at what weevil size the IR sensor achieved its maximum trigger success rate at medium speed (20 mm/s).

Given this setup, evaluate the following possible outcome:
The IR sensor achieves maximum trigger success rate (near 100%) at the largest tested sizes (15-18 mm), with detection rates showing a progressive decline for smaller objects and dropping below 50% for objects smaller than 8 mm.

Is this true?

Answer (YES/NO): YES